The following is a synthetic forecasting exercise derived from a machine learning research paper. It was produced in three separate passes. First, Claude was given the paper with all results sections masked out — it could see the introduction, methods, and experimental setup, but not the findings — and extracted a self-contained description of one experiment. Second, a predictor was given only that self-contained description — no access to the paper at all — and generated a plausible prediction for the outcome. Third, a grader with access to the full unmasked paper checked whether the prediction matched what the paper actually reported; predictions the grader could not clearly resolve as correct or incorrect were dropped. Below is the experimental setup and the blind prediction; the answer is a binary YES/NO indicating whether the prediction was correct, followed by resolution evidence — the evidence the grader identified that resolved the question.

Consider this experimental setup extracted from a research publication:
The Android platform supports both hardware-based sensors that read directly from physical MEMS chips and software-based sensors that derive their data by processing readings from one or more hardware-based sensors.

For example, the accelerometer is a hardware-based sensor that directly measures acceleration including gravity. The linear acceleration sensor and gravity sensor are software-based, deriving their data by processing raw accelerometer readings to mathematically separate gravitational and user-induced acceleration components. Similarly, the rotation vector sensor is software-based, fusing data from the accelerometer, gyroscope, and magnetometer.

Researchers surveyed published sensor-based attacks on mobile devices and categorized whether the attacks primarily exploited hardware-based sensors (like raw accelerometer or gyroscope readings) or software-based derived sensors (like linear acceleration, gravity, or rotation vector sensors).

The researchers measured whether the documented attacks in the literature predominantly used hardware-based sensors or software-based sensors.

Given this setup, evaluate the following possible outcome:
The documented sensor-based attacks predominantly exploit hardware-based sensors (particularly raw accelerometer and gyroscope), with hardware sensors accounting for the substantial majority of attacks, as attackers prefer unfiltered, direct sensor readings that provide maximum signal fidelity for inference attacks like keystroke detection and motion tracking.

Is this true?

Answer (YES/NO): YES